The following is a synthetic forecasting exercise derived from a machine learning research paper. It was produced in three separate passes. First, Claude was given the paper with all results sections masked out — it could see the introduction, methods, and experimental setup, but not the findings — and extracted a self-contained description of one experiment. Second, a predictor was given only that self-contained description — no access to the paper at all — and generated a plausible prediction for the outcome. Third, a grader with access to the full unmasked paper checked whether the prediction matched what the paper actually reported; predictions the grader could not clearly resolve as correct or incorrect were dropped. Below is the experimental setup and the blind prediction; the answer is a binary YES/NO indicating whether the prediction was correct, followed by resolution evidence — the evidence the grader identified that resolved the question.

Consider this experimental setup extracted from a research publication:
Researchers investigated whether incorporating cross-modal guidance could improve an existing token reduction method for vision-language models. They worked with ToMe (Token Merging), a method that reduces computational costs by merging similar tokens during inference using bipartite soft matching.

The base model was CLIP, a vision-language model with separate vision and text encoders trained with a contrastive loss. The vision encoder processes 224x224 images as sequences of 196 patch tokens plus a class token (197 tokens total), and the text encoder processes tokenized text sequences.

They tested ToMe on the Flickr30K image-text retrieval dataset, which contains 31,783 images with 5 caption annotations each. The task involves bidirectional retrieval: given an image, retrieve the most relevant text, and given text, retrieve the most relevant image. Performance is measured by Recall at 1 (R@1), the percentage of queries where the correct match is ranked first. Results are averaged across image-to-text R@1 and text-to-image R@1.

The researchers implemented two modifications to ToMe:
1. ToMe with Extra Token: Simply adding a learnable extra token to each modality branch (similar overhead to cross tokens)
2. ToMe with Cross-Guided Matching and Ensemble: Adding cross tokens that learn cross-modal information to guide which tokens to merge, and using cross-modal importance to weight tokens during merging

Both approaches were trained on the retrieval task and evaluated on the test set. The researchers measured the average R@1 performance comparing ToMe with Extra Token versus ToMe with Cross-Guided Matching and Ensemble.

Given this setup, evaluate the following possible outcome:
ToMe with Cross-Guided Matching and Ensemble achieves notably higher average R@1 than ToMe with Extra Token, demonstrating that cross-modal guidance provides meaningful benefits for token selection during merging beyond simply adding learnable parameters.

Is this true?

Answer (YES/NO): YES